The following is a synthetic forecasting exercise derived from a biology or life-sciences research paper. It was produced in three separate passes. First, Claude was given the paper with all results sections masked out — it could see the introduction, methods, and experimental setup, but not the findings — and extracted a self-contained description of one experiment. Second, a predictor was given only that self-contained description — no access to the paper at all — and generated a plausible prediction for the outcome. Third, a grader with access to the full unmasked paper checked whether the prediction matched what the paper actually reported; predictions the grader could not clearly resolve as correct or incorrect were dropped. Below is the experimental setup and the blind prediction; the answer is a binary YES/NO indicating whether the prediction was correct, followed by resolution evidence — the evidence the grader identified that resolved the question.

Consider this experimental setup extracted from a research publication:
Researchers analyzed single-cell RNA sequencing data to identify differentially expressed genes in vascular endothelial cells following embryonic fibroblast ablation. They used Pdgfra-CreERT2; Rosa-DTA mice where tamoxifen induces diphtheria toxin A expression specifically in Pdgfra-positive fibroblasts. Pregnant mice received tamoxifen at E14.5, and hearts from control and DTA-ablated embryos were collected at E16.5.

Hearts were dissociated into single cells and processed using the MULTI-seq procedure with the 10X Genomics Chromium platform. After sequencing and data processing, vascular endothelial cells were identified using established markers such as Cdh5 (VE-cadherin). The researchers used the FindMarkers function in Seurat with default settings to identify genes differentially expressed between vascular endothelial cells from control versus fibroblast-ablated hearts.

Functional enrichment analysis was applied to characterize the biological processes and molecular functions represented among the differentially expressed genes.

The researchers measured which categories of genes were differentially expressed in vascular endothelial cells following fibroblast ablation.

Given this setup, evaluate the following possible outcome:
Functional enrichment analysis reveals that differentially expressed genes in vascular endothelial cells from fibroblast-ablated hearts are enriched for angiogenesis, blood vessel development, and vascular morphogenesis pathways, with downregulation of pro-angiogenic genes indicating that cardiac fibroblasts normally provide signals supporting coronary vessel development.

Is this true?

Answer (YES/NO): NO